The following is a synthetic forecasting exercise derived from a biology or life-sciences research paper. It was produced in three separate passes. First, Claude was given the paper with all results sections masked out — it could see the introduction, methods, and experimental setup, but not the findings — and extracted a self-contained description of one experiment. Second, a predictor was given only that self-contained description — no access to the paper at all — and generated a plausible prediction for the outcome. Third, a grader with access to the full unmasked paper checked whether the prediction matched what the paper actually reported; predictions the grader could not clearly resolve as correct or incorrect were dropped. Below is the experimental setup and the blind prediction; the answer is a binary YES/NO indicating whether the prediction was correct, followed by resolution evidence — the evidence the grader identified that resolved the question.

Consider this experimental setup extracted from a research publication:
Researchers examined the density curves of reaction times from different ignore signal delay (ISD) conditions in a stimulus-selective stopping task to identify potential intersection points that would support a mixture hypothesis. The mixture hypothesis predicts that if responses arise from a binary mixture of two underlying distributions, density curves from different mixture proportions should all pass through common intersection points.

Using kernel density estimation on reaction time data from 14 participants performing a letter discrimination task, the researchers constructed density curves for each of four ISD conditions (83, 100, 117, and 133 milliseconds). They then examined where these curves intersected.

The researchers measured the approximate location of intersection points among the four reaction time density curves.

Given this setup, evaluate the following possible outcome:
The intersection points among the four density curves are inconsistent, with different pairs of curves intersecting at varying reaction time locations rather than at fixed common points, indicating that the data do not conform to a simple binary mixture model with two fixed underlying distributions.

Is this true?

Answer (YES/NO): NO